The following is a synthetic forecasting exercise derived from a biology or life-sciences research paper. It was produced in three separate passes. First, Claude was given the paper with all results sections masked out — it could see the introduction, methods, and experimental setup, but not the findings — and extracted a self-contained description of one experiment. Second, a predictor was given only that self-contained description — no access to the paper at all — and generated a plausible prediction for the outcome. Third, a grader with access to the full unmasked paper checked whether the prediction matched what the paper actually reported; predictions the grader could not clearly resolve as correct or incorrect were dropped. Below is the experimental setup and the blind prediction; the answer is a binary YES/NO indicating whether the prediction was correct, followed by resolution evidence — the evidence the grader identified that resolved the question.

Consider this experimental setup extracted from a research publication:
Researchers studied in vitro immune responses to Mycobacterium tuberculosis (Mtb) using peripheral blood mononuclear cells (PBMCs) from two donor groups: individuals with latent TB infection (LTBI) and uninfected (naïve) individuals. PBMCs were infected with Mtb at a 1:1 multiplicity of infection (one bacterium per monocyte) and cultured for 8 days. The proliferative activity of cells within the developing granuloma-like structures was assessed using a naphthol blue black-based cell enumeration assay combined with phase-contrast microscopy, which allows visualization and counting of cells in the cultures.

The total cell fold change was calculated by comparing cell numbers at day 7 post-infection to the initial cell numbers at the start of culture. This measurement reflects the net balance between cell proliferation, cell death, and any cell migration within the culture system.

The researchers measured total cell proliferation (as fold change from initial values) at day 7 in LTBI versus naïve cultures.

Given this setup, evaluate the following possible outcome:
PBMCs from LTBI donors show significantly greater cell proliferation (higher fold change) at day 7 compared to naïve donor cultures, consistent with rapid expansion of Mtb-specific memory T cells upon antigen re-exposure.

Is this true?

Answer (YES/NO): YES